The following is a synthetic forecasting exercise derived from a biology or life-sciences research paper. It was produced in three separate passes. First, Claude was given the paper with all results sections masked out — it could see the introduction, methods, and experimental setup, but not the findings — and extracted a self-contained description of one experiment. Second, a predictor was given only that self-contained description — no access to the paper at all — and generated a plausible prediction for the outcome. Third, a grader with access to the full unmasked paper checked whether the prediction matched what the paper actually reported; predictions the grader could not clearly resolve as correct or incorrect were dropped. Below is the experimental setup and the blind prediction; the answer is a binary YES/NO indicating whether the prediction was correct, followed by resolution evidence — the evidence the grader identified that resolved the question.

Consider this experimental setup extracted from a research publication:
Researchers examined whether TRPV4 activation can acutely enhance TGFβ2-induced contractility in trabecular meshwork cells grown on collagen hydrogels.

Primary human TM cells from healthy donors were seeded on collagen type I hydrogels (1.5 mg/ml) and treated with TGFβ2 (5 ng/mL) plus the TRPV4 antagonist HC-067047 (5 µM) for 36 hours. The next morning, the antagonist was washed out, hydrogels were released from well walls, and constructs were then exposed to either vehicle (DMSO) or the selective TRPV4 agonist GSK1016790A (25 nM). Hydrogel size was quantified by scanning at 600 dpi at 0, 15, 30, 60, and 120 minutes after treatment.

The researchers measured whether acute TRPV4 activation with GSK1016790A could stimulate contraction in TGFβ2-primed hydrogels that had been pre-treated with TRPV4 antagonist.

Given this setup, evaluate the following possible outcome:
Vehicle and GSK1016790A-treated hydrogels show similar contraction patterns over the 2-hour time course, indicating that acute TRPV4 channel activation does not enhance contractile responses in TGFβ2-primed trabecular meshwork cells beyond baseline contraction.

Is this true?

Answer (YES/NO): NO